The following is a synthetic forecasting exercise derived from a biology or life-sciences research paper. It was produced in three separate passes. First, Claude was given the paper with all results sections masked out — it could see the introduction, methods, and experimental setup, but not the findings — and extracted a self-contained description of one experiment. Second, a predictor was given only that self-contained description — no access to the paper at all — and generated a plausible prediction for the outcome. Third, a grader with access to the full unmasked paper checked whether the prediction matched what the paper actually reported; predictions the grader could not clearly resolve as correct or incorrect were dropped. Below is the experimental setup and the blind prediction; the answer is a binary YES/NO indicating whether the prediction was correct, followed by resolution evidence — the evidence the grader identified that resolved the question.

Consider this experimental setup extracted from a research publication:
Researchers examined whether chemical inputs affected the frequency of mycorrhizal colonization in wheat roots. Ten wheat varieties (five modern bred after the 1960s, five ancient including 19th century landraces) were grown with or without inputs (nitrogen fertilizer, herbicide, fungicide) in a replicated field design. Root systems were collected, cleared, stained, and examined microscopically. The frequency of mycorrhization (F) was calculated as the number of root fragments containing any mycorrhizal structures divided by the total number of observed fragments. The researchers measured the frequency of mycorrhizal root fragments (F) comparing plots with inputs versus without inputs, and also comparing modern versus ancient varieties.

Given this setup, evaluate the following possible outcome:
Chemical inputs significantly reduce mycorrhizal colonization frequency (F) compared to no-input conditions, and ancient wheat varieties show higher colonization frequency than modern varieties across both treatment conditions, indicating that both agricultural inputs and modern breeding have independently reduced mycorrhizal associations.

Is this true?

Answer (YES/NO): NO